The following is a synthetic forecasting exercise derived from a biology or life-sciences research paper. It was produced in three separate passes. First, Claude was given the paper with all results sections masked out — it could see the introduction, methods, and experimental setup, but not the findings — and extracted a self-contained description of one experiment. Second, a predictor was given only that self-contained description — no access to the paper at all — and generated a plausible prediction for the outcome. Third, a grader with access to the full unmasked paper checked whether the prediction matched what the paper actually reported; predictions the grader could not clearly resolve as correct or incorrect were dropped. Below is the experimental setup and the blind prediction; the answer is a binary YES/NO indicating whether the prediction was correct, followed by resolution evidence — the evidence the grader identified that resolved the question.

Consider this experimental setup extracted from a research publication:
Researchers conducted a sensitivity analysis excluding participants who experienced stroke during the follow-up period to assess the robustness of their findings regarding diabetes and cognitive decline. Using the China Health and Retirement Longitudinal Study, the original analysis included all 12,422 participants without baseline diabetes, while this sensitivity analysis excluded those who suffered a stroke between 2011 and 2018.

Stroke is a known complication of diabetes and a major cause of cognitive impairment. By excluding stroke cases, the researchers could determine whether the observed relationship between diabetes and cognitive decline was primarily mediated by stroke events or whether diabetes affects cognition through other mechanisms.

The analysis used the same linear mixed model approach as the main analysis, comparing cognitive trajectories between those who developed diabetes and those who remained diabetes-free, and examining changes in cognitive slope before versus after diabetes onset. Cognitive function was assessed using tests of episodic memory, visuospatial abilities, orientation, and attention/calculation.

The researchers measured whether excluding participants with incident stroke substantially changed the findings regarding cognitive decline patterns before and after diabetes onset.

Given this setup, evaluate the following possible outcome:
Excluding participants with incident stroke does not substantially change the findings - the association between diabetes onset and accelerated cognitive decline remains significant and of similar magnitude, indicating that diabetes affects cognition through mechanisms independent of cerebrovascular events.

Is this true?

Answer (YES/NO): YES